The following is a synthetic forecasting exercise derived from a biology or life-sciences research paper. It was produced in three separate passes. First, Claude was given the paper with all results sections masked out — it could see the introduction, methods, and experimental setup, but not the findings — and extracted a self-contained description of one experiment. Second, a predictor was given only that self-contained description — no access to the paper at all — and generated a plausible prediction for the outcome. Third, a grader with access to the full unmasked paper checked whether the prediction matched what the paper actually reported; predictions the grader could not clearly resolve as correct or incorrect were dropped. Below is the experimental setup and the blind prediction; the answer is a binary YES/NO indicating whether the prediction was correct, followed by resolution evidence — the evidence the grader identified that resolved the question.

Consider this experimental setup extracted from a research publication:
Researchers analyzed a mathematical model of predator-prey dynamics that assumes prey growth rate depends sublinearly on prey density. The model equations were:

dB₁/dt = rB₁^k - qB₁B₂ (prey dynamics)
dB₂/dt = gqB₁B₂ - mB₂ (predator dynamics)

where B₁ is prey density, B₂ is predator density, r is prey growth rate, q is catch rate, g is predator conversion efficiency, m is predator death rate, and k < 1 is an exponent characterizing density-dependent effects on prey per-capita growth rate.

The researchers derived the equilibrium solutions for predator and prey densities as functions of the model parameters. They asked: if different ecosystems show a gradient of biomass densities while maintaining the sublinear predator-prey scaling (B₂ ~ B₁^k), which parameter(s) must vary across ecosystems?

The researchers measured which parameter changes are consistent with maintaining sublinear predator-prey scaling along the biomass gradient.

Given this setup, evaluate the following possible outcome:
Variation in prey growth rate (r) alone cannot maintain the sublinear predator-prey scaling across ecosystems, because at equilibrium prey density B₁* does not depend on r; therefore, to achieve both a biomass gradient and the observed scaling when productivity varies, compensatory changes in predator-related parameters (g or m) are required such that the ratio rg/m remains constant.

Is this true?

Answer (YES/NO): NO